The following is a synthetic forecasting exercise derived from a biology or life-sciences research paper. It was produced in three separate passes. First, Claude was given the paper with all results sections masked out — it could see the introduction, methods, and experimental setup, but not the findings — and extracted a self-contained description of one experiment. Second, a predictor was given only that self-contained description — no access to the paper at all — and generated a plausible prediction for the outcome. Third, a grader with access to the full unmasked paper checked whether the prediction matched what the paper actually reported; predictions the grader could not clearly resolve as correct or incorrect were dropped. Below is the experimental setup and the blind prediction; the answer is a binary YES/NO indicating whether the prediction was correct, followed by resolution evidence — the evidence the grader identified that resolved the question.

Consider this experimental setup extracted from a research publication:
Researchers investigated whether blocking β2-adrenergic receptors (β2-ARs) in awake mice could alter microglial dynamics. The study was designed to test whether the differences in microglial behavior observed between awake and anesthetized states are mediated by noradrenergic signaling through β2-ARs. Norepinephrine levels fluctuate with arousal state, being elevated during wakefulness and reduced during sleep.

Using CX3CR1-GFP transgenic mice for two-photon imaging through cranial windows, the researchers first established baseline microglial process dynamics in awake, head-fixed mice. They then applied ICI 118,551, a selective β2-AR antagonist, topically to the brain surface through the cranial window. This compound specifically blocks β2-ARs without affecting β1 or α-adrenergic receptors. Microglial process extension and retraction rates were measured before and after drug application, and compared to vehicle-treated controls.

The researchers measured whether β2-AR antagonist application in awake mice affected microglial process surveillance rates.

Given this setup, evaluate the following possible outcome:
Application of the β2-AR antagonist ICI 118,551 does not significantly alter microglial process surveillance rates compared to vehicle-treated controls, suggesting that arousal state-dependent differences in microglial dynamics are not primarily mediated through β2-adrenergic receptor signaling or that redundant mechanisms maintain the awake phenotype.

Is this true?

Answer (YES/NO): NO